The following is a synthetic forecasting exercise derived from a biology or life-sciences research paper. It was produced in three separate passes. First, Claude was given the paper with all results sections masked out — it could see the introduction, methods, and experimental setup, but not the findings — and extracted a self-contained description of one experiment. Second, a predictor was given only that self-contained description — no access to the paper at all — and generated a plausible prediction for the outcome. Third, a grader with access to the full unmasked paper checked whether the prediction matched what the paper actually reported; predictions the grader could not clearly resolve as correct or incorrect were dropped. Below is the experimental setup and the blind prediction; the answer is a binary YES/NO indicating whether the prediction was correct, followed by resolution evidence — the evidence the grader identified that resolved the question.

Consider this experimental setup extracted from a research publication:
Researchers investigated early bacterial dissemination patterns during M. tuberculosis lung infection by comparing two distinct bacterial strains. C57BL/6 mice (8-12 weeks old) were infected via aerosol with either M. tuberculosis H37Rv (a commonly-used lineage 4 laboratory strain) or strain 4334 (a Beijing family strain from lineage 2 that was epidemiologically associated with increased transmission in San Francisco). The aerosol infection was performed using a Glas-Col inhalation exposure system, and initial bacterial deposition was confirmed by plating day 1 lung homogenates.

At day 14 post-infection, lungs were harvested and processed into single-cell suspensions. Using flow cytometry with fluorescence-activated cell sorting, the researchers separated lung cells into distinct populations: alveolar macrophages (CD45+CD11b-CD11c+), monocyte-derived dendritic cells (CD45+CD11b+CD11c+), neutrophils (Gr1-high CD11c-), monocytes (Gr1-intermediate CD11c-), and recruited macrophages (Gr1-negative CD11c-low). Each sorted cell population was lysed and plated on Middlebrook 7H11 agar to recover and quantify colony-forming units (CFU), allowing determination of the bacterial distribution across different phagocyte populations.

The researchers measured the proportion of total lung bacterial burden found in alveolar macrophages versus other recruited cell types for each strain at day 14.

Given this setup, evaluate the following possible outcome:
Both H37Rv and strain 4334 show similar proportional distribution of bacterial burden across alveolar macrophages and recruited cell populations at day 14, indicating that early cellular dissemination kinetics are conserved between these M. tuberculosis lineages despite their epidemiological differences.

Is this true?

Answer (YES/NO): NO